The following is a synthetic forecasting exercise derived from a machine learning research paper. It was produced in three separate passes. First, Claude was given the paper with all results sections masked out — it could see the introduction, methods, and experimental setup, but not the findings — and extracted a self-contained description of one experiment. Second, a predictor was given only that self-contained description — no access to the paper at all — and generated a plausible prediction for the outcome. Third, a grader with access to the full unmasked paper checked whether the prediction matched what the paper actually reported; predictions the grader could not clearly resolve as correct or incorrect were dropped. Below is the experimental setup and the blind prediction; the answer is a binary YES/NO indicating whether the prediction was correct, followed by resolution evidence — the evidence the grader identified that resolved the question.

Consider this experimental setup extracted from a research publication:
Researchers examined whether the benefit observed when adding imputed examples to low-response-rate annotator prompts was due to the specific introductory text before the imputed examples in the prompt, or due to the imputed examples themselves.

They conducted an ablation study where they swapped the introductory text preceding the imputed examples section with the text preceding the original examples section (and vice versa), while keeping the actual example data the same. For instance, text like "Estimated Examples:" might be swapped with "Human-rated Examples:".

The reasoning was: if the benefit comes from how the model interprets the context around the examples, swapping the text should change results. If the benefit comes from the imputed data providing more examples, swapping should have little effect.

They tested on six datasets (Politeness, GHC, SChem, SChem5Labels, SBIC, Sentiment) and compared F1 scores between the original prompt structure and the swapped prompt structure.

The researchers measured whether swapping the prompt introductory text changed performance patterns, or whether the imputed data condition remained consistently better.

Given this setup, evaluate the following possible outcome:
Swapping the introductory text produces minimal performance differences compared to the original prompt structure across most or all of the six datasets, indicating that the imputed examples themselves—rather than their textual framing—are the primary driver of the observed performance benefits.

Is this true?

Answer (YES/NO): NO